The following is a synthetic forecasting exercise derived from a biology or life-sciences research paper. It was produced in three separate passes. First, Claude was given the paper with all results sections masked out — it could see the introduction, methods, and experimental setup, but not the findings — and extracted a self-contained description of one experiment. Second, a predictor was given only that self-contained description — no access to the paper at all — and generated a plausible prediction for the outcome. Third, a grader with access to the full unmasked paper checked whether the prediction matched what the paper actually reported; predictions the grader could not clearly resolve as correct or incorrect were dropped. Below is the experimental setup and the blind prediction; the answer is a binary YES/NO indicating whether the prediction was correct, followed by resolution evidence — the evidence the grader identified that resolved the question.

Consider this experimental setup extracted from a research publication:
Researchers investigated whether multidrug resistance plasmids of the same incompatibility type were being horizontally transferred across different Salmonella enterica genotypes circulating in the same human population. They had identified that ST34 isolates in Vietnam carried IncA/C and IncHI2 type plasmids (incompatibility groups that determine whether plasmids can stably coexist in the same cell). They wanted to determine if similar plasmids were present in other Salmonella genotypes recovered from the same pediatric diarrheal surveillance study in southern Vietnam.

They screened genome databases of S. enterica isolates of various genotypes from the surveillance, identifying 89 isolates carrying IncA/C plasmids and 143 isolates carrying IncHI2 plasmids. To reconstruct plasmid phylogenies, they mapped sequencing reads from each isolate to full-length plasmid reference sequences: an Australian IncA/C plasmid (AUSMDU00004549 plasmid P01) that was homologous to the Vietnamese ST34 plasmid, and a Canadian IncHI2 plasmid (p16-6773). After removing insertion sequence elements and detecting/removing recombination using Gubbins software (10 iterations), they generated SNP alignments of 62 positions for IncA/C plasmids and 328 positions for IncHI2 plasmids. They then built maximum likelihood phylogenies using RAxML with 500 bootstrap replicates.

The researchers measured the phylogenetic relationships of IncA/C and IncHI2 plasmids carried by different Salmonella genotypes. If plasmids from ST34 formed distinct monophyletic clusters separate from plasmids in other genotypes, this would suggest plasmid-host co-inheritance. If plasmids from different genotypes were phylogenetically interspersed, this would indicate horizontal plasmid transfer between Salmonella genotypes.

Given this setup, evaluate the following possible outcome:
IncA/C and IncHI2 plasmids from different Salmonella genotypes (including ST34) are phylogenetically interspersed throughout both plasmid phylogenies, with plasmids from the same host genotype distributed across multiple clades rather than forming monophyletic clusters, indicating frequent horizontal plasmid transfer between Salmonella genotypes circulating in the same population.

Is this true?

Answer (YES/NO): NO